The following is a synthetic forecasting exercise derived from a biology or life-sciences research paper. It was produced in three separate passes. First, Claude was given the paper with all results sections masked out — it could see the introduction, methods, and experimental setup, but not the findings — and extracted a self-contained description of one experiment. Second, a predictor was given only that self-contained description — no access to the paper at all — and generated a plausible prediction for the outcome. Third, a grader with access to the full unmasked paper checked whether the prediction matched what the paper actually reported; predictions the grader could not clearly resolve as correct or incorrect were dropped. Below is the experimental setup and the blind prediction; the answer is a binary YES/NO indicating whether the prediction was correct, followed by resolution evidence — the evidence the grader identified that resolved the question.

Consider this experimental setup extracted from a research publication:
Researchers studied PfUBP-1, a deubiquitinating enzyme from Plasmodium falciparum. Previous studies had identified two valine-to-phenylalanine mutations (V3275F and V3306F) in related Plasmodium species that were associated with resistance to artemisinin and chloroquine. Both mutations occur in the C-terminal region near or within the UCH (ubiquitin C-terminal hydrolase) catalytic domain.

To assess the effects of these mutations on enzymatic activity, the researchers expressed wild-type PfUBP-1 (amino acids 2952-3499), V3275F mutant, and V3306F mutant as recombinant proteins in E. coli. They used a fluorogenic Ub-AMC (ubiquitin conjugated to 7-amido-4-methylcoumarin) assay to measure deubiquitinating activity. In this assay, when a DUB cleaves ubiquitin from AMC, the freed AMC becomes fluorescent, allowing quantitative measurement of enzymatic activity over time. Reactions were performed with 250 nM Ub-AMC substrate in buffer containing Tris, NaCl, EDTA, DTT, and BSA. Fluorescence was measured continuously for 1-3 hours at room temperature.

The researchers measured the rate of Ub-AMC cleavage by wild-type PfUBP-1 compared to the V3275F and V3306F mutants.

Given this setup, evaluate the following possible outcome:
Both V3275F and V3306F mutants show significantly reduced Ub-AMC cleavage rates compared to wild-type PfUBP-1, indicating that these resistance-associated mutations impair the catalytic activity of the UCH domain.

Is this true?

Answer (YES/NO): YES